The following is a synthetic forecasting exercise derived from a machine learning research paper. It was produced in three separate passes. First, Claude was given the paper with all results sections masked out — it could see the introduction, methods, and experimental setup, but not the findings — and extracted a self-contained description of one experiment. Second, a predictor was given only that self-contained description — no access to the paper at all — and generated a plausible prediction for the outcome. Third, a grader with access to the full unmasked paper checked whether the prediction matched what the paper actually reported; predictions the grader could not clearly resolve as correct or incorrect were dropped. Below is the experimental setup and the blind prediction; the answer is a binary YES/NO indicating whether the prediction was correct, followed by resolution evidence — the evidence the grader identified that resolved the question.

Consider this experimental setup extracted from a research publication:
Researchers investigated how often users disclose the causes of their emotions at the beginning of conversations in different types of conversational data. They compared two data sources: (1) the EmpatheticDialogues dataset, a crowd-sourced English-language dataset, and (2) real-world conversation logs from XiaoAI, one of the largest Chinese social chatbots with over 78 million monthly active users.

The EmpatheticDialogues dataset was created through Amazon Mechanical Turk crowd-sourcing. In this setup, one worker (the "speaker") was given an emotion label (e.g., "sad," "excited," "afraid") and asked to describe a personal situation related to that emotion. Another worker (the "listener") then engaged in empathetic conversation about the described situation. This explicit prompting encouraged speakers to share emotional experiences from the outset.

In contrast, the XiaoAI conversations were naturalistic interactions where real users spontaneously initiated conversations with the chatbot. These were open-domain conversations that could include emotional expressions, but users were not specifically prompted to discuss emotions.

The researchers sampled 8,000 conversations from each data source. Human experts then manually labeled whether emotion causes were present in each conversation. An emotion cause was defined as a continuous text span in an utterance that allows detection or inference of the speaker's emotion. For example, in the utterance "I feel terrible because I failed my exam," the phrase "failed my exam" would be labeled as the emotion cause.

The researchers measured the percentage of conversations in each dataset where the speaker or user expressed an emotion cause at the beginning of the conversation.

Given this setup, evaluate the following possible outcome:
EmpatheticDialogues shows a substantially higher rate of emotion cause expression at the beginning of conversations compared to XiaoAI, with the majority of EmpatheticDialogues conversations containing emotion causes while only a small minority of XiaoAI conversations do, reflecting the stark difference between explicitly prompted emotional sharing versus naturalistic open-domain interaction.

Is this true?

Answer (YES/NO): YES